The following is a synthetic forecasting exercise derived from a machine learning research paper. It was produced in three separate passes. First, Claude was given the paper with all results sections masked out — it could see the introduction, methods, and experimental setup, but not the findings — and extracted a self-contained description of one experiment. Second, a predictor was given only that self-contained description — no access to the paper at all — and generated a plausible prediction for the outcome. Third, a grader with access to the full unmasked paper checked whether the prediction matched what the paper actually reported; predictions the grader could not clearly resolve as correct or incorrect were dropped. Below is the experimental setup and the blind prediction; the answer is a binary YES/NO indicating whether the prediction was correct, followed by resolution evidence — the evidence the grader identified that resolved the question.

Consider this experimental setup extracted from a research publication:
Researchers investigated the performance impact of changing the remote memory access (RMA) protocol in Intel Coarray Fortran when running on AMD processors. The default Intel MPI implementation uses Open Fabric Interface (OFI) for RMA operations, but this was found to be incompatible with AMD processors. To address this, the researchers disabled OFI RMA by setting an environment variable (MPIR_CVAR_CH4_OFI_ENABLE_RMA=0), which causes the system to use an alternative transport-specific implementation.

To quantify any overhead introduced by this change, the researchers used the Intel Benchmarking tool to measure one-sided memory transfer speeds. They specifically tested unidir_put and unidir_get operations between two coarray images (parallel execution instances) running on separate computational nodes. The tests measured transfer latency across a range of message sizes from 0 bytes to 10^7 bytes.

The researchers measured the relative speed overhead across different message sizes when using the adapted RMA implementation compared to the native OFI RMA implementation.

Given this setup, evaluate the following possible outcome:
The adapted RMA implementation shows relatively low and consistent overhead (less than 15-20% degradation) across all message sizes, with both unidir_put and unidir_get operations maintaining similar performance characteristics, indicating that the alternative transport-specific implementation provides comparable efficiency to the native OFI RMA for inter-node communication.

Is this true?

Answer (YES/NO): NO